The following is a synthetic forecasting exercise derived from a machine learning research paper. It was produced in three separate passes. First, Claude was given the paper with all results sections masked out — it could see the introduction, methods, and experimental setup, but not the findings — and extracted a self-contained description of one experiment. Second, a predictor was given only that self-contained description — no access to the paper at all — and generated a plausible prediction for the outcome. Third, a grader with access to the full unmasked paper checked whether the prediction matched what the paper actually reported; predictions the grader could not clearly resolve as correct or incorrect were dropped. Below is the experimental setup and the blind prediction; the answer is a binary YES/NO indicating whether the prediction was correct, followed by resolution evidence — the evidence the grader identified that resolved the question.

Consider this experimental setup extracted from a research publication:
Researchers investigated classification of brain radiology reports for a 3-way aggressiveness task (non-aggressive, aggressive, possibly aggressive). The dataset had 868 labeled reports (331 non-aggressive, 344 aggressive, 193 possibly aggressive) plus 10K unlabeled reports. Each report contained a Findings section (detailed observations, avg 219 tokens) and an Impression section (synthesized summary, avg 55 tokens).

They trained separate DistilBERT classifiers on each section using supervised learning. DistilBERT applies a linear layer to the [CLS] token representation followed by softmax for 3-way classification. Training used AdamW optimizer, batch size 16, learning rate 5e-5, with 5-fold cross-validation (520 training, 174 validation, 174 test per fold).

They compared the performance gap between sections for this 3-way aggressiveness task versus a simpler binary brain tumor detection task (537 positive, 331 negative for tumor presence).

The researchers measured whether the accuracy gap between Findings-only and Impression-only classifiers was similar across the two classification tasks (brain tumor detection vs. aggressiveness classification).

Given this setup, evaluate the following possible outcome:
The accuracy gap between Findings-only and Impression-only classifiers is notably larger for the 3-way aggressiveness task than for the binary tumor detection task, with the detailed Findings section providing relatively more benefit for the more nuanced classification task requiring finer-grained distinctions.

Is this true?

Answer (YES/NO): NO